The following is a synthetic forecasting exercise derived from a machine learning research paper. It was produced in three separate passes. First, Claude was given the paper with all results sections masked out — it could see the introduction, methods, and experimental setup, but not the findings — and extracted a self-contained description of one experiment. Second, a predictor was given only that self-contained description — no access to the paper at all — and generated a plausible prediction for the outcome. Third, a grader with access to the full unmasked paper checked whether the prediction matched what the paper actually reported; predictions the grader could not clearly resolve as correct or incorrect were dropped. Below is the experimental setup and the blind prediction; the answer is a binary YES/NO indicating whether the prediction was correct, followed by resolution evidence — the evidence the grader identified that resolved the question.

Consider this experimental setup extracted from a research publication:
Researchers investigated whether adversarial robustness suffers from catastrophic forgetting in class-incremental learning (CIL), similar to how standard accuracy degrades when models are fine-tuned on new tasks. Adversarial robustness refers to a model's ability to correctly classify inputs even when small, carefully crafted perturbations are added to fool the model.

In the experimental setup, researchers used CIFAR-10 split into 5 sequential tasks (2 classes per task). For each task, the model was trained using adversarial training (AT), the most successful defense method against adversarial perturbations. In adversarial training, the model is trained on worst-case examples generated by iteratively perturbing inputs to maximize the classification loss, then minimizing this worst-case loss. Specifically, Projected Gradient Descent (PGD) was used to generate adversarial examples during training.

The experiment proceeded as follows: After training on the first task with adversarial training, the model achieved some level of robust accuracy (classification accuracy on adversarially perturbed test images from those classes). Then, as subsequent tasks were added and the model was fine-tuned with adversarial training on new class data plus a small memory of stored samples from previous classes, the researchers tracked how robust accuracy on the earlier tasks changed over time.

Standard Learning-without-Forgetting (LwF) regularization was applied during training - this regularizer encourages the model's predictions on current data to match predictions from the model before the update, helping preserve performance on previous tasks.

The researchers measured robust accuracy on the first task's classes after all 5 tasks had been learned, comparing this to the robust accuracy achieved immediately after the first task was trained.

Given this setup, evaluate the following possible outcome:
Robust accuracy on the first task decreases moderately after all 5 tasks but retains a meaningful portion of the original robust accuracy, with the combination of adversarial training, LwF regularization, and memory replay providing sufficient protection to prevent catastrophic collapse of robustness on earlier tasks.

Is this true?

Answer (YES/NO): NO